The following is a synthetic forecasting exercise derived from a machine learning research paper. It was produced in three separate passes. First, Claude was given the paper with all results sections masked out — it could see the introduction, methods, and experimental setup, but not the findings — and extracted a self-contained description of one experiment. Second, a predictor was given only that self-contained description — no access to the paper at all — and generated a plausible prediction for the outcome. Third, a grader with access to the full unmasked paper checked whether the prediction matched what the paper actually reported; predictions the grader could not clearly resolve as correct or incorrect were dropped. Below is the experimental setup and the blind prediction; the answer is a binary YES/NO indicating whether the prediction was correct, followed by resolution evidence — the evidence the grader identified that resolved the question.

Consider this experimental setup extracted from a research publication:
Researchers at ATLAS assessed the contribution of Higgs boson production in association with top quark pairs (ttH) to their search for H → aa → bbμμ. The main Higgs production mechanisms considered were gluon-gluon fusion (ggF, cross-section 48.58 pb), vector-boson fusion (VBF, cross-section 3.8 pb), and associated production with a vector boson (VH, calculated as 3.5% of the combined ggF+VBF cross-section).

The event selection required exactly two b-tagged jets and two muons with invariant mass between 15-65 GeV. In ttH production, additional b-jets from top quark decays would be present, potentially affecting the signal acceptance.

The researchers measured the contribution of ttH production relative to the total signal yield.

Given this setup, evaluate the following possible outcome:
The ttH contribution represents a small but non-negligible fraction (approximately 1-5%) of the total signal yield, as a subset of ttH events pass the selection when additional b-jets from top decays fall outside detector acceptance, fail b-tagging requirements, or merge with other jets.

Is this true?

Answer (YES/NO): NO